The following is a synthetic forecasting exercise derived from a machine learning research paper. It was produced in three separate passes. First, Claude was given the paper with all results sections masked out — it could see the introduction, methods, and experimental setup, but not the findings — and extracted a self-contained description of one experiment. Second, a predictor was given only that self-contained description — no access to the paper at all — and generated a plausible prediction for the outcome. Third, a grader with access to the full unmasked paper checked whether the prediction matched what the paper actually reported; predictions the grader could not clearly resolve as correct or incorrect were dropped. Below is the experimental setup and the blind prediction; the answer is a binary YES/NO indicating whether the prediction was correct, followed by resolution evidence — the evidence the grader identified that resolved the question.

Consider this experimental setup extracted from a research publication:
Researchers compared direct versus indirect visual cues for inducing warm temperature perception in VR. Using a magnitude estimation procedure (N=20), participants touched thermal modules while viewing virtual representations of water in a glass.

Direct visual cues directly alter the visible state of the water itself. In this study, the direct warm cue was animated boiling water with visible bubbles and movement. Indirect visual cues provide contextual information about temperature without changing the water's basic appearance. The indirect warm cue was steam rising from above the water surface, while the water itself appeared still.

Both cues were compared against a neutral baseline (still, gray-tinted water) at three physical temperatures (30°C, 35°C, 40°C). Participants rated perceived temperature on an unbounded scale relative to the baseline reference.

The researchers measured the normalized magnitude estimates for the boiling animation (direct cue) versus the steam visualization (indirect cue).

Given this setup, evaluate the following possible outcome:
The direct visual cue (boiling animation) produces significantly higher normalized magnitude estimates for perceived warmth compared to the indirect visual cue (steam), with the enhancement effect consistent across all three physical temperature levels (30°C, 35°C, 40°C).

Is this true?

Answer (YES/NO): NO